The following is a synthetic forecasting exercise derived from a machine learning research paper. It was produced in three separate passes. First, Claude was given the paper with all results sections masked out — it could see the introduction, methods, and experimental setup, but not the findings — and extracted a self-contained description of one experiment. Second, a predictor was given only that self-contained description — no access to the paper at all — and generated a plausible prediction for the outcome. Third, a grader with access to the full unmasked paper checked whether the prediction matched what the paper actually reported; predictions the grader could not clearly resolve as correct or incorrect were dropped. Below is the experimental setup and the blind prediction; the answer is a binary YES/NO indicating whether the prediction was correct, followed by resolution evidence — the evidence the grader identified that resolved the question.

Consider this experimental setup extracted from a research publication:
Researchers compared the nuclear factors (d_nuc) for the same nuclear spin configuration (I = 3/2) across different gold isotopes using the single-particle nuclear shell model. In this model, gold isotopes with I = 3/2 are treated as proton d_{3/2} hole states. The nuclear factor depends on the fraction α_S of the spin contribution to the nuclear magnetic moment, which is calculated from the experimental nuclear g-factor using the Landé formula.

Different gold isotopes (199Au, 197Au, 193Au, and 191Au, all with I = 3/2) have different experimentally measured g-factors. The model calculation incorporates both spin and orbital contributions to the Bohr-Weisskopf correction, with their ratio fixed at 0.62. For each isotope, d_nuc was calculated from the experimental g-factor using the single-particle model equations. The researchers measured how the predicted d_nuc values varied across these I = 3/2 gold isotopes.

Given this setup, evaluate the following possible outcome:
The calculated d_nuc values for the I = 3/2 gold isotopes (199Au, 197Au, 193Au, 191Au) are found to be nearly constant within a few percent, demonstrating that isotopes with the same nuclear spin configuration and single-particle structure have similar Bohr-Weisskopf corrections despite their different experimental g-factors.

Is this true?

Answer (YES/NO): NO